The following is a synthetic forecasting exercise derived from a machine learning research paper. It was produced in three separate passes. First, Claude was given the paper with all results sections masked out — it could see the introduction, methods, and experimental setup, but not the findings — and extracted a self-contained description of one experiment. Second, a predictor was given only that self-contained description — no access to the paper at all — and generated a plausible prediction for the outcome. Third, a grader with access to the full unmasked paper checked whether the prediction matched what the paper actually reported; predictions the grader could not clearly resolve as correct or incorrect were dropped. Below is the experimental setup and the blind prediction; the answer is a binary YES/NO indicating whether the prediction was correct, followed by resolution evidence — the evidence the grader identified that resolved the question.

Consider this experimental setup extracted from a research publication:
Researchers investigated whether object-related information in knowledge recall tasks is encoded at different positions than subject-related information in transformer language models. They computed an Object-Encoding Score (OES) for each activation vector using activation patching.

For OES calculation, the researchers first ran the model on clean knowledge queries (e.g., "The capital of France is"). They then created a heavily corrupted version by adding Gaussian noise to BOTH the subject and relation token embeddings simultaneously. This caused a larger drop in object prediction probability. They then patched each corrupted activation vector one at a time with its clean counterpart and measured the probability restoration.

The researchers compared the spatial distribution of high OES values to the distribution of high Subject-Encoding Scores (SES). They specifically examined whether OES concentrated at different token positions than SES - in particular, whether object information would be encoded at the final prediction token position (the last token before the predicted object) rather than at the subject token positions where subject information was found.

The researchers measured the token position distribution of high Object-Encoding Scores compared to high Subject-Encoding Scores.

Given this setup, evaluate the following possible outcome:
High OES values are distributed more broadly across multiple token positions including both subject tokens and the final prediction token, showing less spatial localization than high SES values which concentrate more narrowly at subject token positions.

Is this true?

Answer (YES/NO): NO